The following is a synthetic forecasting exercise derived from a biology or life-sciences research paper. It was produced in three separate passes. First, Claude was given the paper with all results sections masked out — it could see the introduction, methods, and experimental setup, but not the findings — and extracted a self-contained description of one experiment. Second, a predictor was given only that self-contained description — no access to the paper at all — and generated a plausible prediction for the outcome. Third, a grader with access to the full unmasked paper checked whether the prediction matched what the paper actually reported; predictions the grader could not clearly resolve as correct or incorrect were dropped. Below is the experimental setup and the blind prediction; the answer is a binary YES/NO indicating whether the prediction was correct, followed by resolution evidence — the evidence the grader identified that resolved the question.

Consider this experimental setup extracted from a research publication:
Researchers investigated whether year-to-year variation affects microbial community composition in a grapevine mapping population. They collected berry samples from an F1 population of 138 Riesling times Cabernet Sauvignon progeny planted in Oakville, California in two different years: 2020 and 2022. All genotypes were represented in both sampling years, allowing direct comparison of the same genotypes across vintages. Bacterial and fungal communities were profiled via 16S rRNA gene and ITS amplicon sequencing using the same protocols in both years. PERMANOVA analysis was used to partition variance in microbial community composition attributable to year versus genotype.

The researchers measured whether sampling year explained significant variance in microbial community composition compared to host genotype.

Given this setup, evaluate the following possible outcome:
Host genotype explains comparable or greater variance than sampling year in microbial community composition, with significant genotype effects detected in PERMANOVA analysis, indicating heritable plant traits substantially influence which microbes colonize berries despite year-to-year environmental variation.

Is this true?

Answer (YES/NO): NO